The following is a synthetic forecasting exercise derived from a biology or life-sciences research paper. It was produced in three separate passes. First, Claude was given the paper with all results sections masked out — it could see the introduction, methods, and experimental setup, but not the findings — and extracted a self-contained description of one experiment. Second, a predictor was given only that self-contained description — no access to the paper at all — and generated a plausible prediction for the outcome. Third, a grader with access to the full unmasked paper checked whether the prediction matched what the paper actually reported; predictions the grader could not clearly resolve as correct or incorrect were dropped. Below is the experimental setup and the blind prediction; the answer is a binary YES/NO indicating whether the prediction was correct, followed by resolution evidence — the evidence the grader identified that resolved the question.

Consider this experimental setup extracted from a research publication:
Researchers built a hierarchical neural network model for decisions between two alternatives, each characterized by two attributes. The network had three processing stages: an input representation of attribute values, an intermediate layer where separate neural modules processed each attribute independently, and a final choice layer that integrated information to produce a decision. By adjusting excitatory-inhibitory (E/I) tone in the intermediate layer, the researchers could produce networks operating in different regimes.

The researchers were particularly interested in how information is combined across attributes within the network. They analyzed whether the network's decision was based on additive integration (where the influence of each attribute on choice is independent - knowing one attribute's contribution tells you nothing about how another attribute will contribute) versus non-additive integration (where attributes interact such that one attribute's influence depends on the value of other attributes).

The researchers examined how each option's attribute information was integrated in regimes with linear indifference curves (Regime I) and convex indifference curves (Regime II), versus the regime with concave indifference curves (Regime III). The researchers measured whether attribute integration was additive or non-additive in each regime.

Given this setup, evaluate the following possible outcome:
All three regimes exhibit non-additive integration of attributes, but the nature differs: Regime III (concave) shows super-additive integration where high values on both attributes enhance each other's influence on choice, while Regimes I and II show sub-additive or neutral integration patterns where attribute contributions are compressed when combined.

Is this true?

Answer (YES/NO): NO